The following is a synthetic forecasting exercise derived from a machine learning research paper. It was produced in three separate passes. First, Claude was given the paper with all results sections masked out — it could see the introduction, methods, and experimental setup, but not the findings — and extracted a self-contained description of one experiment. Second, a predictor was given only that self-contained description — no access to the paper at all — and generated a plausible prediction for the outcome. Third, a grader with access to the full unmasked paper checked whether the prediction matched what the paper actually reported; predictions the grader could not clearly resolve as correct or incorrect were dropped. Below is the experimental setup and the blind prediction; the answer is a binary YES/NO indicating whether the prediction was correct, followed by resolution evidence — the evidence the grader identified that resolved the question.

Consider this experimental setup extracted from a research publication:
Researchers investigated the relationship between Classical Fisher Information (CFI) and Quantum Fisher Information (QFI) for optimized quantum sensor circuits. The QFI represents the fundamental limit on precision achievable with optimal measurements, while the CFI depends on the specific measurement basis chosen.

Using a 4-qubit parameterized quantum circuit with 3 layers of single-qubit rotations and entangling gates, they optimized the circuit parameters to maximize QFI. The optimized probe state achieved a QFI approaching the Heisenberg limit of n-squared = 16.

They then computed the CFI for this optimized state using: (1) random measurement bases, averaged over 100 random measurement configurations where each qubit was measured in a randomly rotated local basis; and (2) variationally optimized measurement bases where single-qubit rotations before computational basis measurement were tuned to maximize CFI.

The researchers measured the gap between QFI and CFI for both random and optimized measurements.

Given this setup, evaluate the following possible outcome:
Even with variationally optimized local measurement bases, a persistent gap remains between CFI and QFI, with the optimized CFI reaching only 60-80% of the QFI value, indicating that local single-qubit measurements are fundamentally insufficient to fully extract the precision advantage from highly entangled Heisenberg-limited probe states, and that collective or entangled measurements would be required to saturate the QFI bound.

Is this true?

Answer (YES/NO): NO